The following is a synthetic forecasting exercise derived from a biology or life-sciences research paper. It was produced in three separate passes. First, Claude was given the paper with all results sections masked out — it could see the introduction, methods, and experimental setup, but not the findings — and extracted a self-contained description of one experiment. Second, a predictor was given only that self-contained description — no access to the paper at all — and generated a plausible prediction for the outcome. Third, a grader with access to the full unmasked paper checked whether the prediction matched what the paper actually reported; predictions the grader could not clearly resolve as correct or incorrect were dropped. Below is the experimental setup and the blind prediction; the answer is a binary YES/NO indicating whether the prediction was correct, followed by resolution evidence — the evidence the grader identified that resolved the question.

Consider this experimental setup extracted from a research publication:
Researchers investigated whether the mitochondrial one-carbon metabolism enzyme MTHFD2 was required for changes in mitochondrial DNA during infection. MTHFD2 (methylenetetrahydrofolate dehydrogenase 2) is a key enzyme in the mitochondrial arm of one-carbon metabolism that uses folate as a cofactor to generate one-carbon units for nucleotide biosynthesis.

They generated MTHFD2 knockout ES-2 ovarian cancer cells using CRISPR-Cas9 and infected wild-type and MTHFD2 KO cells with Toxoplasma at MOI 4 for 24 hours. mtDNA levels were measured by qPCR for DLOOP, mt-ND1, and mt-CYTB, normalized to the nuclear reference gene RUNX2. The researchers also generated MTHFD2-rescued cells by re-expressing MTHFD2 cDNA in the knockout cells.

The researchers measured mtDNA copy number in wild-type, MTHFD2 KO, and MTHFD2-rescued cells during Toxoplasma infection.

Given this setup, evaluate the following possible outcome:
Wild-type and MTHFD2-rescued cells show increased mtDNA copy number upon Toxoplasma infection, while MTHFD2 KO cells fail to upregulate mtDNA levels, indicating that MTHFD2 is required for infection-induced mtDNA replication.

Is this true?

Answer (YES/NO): YES